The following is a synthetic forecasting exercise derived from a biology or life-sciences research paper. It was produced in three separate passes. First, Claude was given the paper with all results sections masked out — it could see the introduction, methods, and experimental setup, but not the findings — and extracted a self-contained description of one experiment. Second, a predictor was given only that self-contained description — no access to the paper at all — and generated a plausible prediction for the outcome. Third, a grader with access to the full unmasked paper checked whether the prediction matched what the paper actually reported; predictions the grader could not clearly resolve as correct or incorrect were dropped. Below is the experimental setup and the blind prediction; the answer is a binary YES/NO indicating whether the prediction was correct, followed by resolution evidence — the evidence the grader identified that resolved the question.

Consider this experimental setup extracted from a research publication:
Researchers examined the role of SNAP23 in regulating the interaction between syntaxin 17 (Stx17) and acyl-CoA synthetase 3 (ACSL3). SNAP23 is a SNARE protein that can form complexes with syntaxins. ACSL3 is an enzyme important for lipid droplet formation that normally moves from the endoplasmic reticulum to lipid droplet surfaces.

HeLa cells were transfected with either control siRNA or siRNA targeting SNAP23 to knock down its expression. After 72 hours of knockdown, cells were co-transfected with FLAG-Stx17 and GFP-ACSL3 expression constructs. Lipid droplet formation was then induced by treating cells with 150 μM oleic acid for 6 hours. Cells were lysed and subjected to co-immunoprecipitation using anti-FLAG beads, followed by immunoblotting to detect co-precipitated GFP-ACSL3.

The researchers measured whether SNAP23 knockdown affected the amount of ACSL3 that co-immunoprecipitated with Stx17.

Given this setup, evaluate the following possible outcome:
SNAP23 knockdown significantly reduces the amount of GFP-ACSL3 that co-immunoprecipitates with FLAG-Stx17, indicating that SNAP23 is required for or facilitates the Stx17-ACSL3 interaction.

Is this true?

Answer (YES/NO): NO